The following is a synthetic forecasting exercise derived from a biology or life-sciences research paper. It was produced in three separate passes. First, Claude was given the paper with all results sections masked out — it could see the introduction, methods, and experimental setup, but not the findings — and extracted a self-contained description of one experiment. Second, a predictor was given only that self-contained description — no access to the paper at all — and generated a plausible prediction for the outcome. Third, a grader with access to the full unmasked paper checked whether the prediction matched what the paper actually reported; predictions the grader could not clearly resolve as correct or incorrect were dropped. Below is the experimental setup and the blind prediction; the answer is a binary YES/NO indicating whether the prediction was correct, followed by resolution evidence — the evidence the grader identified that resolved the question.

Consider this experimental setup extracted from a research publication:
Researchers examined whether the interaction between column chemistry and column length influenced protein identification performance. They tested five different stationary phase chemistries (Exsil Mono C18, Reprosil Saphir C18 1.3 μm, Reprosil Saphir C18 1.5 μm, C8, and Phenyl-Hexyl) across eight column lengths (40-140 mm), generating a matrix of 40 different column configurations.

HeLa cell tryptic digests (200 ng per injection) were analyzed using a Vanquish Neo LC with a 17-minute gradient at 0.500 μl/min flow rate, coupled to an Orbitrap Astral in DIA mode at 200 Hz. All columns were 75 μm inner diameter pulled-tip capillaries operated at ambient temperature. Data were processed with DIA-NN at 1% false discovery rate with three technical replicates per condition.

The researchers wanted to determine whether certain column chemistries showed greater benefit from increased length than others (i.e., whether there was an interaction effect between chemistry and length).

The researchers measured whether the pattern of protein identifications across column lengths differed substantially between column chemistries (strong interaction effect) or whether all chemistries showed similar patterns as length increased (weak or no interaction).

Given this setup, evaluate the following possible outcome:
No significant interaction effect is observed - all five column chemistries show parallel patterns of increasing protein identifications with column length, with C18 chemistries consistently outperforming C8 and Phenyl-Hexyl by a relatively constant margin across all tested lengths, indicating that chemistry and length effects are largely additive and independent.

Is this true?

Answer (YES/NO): NO